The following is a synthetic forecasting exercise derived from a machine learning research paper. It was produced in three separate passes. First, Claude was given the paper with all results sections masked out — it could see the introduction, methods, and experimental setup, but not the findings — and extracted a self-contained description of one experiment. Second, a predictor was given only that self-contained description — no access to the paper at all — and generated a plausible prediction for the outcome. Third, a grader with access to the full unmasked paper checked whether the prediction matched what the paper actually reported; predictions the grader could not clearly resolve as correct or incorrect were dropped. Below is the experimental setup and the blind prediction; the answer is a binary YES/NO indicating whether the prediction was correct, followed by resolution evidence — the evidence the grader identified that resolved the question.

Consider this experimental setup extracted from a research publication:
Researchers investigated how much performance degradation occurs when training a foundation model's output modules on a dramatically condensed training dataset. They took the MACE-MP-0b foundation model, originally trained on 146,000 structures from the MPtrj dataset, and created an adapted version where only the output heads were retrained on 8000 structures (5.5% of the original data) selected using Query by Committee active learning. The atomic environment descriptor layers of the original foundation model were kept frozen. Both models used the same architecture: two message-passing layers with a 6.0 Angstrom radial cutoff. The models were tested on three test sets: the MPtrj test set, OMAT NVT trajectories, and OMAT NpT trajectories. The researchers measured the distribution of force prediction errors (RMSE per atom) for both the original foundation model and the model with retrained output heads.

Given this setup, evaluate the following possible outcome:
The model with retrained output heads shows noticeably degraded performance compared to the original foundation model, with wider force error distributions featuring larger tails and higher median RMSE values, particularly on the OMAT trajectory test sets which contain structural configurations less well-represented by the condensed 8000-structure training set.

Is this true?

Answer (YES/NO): NO